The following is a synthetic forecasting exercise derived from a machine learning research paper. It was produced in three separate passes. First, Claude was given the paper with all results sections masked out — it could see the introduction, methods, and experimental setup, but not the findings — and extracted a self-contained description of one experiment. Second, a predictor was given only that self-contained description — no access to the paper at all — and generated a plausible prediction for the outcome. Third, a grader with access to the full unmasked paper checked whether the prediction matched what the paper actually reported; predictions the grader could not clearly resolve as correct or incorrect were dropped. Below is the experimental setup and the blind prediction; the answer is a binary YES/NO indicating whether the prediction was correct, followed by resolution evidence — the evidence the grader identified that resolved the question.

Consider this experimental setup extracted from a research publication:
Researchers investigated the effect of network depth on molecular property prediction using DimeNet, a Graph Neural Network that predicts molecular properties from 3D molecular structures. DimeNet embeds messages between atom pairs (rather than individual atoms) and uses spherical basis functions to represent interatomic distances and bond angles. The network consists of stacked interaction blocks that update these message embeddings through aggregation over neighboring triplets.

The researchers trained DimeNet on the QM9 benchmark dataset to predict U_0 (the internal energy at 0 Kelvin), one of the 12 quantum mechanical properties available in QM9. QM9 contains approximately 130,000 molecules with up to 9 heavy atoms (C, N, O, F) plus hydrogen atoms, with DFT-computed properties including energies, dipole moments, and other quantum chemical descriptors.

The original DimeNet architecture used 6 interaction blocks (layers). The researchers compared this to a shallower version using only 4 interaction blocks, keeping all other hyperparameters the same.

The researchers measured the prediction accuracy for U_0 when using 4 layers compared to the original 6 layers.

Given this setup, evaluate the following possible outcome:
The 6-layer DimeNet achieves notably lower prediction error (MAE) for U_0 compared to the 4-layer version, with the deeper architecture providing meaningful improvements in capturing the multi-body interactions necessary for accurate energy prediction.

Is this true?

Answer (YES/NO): NO